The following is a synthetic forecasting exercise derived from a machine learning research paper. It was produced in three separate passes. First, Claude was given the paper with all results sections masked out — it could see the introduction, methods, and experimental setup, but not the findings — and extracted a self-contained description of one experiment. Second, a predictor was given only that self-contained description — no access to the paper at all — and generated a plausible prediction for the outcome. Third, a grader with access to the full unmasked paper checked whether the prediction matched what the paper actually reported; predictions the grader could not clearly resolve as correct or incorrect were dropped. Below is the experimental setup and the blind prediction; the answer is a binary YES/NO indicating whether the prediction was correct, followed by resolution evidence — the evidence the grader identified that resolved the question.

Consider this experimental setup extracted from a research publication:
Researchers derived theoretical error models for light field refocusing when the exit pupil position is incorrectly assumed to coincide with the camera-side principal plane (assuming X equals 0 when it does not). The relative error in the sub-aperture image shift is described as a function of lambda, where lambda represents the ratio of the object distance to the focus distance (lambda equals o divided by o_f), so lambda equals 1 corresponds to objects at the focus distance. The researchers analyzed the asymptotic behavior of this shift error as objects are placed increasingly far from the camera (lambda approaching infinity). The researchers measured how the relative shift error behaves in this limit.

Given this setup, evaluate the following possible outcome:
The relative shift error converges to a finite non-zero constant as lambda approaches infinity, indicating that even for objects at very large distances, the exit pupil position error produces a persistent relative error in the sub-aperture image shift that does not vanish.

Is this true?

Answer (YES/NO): YES